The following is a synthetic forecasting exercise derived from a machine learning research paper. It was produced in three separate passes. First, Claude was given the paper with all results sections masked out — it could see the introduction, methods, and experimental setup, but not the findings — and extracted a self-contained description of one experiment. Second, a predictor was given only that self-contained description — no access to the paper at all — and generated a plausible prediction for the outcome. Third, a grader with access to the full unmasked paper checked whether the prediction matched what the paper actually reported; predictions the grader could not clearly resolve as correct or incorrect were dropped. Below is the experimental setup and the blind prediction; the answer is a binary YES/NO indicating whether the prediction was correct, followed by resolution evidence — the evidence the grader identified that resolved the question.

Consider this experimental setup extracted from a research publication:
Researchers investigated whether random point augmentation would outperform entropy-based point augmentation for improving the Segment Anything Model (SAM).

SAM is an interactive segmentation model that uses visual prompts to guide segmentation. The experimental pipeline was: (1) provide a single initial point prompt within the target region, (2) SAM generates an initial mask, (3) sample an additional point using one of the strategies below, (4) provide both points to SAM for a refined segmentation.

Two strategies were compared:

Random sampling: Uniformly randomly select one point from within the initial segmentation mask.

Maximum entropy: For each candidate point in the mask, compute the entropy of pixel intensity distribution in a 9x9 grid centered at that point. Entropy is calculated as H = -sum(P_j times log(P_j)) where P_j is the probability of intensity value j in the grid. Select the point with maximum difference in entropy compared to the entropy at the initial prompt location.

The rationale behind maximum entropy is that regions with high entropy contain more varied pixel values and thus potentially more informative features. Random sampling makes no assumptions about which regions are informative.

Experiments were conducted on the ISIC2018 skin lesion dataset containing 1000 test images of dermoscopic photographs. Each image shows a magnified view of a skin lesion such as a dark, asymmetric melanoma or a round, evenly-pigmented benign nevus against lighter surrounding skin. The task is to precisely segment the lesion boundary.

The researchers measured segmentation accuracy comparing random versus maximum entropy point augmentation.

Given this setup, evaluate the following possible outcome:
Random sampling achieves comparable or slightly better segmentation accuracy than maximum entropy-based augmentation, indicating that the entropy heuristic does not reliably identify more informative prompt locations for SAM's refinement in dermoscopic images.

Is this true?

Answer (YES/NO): YES